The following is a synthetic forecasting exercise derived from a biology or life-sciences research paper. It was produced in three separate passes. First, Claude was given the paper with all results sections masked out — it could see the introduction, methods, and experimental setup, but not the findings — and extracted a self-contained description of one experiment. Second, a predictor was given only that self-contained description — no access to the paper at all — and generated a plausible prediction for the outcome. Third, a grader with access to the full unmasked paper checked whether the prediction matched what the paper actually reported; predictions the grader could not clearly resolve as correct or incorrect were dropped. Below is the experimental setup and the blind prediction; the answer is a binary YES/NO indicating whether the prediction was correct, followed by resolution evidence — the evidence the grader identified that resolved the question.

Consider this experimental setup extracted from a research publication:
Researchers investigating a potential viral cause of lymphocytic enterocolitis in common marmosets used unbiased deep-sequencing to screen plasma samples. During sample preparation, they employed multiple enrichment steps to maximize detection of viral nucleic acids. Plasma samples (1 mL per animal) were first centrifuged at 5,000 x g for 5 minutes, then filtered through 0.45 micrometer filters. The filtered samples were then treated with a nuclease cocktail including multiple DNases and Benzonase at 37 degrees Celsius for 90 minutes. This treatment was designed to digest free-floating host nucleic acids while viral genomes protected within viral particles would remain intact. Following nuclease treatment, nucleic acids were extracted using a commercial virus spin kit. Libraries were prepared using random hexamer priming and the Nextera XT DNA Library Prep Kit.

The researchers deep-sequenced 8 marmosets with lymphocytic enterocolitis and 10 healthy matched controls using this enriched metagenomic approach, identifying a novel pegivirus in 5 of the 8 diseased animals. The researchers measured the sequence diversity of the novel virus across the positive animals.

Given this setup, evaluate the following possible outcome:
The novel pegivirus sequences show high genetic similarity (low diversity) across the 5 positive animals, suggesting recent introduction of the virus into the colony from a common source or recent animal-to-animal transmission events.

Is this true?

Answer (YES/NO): NO